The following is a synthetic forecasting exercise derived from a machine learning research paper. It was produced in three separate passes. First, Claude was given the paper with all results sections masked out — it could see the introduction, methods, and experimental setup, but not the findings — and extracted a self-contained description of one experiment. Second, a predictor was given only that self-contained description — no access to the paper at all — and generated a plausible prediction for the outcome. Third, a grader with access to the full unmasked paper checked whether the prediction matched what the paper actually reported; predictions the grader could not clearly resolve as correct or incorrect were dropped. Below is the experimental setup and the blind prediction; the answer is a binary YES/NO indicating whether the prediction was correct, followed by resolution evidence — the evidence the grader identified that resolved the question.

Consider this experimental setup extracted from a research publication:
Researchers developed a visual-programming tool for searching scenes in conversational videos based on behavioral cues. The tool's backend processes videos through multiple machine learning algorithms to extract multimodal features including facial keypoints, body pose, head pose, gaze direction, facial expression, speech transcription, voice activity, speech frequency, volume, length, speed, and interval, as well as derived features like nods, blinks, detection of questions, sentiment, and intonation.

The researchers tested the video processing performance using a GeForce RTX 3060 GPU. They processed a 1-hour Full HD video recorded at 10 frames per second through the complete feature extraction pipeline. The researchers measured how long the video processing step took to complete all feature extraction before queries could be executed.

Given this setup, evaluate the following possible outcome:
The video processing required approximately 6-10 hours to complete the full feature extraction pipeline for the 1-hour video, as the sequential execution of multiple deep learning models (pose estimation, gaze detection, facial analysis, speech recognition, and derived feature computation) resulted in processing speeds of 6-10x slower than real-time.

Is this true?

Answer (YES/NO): NO